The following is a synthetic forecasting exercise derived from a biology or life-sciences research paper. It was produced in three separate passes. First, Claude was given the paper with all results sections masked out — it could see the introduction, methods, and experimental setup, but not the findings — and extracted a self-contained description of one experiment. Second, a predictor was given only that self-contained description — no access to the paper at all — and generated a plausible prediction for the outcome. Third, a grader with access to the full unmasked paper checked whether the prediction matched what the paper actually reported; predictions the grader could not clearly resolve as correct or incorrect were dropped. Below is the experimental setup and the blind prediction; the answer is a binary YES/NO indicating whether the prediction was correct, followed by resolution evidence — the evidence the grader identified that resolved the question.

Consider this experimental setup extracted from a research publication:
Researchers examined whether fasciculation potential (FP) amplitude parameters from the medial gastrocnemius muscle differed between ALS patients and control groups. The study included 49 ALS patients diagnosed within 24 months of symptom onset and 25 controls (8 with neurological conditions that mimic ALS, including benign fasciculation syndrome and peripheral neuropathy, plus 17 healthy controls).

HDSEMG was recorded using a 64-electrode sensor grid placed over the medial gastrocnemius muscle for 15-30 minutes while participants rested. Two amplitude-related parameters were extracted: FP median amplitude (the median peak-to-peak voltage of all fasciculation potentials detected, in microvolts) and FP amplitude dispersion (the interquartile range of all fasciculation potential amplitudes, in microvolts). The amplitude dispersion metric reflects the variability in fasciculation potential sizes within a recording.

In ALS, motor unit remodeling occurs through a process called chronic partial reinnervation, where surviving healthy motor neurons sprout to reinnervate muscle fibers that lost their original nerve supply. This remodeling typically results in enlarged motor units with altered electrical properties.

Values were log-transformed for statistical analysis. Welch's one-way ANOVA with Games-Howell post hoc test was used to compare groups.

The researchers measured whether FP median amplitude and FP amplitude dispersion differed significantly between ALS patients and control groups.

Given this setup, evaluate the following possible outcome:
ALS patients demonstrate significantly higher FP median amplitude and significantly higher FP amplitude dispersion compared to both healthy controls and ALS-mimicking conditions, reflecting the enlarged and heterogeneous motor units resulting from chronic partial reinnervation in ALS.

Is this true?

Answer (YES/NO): NO